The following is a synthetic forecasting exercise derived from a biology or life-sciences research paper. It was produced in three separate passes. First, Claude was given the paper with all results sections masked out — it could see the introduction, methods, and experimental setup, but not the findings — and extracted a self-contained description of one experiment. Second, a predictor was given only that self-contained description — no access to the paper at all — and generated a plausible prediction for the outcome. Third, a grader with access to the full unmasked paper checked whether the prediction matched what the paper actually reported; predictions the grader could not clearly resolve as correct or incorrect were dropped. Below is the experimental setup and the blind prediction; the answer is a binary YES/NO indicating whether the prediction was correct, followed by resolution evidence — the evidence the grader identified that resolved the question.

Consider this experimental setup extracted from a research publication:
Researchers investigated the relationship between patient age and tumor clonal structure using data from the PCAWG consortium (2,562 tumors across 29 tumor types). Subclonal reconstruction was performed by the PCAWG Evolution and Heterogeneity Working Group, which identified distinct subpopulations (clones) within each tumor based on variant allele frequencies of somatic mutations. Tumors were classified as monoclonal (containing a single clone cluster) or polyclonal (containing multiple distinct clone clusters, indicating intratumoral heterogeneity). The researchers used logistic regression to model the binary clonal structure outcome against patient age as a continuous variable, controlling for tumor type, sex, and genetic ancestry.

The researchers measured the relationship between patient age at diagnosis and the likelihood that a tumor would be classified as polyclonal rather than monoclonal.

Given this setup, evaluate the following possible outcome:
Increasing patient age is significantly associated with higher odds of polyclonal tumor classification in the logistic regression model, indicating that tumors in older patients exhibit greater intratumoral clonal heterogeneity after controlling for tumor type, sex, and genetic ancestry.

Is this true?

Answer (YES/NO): NO